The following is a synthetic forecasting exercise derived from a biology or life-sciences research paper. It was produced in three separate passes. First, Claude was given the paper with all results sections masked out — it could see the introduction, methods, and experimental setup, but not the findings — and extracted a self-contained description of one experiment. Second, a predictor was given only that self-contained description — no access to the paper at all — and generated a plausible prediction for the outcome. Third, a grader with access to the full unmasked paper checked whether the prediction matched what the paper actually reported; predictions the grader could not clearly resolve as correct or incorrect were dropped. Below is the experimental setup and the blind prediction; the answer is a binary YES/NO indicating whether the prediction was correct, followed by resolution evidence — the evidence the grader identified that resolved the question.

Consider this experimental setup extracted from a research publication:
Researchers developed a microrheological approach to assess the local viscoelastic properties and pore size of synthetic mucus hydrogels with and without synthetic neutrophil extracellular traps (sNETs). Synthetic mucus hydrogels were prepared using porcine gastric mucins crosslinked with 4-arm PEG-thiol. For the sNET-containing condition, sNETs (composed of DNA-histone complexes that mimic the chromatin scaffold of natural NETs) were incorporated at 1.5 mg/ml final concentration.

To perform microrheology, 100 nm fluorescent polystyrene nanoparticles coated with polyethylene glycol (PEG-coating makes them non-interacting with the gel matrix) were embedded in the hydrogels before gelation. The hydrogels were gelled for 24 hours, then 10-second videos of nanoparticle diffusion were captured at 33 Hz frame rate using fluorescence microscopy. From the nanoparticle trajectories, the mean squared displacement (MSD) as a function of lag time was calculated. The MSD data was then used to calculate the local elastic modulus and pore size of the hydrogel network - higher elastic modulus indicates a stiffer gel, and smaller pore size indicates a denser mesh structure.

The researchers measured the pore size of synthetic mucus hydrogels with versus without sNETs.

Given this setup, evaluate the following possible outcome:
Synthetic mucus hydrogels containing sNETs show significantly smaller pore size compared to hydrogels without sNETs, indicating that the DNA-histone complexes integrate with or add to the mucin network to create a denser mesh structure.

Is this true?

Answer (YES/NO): YES